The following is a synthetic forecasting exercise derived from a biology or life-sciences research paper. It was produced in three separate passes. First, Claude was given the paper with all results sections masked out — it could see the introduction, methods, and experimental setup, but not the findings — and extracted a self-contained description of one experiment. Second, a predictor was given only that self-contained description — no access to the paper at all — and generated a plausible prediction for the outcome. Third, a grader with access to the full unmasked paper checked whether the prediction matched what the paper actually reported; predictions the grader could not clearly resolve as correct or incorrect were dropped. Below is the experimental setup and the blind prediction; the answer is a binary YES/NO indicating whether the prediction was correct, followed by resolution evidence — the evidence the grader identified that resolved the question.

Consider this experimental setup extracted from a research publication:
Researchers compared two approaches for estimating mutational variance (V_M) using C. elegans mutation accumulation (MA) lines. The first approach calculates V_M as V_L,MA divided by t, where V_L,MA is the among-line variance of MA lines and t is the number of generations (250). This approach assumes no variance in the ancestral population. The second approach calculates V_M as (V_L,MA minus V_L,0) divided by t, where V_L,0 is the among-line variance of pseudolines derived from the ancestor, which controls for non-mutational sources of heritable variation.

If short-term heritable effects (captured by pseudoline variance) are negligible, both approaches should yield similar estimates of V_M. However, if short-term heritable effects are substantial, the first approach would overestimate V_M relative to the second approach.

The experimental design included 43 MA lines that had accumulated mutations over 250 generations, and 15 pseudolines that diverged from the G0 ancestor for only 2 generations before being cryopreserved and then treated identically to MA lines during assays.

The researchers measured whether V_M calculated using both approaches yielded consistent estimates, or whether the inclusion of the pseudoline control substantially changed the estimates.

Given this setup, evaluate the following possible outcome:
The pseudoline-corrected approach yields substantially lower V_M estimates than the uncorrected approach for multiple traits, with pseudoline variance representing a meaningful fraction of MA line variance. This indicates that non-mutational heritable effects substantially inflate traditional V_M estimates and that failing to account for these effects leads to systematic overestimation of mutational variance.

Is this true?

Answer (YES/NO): YES